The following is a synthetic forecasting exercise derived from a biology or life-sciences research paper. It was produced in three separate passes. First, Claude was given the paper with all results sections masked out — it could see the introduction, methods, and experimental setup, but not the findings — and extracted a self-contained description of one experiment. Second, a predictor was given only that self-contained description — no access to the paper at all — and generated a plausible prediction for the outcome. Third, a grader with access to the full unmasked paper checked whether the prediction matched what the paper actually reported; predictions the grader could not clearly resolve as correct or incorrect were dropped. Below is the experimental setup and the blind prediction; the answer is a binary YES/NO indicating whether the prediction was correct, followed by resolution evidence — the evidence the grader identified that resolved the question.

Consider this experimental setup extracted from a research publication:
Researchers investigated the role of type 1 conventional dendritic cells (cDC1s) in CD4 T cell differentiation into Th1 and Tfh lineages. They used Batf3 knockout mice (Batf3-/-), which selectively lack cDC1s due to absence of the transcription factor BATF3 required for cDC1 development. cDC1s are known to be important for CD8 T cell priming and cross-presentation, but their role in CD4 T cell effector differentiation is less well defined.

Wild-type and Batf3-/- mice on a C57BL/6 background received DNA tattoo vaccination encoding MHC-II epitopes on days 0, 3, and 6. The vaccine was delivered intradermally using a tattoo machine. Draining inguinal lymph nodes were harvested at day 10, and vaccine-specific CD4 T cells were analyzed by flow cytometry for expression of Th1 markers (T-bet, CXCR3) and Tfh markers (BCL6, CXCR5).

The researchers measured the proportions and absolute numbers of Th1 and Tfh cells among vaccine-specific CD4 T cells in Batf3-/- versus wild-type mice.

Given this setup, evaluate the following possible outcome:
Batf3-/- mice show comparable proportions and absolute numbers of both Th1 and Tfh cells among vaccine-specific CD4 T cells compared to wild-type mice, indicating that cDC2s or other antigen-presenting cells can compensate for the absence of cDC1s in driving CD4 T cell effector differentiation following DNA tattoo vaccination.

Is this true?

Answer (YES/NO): NO